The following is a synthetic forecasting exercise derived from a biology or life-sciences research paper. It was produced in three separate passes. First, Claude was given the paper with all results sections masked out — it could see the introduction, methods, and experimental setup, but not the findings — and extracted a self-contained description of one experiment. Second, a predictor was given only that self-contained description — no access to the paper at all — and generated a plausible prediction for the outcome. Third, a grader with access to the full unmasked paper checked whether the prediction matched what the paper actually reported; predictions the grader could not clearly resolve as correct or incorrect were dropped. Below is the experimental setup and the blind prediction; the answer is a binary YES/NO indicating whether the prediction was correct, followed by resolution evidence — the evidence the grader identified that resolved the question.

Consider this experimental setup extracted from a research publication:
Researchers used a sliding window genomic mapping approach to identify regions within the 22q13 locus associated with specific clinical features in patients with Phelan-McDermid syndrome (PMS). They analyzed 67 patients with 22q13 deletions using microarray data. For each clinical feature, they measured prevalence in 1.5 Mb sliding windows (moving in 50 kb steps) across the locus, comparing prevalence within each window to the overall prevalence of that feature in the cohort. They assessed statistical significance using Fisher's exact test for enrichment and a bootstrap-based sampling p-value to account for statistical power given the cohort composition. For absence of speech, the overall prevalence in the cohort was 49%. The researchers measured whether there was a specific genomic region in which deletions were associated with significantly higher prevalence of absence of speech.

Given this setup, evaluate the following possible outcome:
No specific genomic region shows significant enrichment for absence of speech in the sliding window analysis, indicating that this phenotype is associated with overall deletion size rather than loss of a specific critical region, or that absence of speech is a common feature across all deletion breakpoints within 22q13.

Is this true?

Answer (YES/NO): NO